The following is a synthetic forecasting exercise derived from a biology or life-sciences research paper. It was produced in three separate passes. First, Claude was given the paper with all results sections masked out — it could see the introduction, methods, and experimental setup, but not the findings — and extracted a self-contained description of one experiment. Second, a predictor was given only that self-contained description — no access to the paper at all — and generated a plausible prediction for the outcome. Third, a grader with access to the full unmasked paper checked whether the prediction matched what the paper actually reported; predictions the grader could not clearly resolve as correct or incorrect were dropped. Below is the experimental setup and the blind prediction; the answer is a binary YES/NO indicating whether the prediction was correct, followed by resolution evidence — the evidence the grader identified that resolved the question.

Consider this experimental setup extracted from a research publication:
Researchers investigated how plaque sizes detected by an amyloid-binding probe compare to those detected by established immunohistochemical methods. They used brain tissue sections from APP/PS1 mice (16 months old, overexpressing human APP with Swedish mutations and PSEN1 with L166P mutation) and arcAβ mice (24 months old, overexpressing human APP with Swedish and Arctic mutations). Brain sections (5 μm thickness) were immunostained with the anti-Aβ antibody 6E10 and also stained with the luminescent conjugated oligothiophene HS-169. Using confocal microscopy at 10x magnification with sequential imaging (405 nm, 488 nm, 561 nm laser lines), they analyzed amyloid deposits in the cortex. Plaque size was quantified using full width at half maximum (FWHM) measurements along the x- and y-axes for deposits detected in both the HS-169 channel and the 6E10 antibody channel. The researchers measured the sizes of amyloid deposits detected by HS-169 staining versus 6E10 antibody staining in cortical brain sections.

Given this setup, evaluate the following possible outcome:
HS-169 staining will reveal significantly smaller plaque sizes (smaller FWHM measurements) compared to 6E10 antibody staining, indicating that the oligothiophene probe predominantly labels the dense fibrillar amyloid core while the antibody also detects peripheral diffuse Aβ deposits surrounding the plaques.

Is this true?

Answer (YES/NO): YES